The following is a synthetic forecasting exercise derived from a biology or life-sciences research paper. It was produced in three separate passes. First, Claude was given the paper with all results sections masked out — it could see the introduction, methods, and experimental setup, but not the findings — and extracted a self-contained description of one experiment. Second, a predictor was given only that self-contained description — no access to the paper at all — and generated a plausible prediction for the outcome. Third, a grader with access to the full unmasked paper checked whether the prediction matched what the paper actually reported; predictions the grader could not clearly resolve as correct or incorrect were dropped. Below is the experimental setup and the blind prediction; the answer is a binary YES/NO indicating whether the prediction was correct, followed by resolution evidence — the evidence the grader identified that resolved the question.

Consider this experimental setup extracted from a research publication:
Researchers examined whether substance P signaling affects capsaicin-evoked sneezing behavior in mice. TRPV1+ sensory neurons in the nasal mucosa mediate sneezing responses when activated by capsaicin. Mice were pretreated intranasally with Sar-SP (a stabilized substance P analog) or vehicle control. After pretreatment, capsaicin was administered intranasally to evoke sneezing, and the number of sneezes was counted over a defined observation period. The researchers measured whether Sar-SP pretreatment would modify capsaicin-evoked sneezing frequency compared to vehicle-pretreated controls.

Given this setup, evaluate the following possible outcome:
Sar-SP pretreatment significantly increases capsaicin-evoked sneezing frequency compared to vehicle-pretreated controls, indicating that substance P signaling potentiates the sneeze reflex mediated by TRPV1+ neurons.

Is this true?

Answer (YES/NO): YES